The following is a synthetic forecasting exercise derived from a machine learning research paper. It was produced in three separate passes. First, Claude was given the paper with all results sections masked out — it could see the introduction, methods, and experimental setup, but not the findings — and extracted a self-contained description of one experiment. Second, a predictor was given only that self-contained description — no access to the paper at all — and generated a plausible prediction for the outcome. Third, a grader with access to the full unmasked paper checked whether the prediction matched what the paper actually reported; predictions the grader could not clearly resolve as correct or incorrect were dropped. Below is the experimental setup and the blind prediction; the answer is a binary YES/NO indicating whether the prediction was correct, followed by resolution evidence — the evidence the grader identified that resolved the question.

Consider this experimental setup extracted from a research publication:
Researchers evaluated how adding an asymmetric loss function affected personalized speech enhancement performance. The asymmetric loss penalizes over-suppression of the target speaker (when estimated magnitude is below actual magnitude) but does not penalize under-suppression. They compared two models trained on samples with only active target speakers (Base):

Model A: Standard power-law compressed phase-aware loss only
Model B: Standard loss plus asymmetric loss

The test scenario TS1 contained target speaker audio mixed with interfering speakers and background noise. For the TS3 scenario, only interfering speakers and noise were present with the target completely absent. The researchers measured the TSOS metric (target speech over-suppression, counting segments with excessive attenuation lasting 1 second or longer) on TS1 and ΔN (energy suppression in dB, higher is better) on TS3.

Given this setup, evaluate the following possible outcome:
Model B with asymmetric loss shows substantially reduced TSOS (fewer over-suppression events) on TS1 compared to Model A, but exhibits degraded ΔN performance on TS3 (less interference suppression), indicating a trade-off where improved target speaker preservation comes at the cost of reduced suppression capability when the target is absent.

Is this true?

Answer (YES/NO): YES